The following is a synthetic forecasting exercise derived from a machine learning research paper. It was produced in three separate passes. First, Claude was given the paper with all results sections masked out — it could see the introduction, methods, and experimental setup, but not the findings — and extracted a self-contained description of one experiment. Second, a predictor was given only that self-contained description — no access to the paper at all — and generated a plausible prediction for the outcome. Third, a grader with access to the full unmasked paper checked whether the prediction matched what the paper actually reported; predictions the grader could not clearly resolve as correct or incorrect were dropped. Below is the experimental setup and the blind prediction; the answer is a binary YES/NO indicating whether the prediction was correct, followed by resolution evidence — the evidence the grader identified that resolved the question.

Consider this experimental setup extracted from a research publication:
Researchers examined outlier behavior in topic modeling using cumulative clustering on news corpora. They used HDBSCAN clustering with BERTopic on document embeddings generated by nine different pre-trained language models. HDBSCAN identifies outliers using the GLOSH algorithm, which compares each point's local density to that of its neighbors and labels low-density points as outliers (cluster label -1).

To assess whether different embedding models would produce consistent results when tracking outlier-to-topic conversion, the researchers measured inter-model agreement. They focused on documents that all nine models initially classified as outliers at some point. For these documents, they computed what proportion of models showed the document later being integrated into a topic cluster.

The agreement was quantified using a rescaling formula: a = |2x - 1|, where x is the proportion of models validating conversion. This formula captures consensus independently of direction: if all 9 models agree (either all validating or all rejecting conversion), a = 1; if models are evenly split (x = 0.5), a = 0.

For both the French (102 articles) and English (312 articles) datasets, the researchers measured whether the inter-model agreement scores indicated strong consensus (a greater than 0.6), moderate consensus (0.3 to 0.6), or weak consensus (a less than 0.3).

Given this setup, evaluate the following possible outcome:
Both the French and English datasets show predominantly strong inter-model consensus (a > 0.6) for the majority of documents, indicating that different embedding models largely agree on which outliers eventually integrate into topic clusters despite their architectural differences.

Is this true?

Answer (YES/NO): YES